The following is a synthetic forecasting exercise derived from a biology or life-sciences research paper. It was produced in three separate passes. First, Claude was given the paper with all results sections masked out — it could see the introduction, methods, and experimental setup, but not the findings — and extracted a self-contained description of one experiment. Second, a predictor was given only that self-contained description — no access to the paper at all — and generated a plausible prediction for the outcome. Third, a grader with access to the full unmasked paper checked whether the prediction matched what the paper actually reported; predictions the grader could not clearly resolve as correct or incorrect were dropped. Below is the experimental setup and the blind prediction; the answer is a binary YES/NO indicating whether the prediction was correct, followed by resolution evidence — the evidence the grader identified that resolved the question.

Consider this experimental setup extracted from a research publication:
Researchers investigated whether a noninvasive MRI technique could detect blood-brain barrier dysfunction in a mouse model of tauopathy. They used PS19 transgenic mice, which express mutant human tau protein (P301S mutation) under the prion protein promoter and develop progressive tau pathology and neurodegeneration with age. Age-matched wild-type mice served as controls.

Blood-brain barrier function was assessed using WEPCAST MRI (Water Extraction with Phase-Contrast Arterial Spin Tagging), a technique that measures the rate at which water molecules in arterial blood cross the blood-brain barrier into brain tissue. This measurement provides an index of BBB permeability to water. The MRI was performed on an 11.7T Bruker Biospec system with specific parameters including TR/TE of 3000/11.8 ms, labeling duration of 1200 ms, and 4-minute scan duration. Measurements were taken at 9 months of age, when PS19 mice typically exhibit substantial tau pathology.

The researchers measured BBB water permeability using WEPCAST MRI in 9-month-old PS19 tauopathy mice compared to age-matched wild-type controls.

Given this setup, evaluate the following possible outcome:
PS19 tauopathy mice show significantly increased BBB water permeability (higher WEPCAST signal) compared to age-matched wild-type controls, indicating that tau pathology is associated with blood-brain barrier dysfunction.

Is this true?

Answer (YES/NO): YES